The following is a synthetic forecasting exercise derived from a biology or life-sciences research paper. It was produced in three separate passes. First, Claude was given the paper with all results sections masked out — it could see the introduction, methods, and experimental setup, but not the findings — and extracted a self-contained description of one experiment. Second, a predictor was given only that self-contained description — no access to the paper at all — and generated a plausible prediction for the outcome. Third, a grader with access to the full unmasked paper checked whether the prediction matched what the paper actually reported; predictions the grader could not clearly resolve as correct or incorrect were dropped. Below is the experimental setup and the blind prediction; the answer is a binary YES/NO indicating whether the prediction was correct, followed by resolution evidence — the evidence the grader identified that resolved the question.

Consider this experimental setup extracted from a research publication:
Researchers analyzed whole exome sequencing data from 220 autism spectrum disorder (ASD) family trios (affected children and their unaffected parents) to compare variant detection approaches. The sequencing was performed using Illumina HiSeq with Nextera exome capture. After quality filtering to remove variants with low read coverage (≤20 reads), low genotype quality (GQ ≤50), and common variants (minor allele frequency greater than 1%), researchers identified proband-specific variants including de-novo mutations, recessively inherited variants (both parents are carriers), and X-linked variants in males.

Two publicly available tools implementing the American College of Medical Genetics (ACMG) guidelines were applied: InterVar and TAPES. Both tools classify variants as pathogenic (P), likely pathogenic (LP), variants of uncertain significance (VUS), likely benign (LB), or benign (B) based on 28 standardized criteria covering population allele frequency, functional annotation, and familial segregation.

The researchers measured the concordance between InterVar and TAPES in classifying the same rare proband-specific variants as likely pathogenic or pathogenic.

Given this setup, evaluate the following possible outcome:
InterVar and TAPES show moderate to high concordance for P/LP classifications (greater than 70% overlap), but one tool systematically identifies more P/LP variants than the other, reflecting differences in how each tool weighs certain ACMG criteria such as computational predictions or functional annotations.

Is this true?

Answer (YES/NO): NO